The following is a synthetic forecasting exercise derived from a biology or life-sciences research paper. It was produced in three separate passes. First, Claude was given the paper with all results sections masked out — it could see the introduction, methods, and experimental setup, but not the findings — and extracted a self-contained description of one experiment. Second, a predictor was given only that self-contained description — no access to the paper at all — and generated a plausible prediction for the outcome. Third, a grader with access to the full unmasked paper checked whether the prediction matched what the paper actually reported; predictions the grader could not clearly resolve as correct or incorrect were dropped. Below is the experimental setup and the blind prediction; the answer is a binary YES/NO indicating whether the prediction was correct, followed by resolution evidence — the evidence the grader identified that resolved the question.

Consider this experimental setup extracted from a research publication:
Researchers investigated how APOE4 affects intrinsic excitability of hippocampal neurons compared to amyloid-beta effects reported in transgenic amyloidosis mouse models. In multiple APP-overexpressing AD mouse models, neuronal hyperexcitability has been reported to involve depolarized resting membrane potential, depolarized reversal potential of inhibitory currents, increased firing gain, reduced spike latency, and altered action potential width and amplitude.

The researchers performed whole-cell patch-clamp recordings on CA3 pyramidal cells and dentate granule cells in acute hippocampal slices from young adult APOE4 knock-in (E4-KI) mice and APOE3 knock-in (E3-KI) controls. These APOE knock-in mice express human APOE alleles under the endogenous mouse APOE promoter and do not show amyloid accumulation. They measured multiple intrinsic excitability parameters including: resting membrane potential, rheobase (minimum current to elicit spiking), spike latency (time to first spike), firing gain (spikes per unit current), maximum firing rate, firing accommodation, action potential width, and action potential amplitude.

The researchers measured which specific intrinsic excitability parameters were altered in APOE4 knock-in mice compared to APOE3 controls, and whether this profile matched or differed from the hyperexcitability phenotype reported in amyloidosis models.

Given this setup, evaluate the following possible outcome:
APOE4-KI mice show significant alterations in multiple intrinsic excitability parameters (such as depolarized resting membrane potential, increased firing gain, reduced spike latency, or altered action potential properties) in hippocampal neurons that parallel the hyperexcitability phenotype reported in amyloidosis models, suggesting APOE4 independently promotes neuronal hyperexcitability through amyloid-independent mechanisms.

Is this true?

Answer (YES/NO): NO